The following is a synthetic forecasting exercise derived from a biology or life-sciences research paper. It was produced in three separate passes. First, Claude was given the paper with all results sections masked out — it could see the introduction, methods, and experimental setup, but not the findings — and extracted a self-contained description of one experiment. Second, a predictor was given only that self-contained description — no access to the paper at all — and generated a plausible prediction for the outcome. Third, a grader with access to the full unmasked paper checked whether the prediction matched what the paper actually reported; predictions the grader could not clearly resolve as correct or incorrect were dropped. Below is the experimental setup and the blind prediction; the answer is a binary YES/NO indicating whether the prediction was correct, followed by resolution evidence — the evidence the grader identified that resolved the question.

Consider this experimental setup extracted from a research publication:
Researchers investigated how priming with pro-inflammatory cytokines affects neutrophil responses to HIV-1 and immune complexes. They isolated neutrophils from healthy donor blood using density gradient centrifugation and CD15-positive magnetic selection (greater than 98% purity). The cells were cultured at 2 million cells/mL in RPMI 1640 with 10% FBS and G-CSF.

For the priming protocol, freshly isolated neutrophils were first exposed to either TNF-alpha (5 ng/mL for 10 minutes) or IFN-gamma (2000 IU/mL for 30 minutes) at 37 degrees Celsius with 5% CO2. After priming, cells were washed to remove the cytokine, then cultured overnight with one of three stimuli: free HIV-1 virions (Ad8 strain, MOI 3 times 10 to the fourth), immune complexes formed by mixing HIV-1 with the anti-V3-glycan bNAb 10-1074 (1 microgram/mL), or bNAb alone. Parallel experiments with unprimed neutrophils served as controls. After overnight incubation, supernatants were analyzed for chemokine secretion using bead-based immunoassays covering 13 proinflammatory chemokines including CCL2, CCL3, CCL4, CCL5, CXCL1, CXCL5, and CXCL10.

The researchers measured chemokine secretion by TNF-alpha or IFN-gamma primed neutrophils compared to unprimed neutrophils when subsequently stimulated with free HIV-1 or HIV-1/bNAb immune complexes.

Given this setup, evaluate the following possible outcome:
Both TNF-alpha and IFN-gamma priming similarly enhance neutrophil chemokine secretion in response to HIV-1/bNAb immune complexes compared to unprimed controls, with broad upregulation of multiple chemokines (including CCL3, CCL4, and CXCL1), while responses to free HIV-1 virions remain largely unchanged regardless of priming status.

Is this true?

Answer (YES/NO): NO